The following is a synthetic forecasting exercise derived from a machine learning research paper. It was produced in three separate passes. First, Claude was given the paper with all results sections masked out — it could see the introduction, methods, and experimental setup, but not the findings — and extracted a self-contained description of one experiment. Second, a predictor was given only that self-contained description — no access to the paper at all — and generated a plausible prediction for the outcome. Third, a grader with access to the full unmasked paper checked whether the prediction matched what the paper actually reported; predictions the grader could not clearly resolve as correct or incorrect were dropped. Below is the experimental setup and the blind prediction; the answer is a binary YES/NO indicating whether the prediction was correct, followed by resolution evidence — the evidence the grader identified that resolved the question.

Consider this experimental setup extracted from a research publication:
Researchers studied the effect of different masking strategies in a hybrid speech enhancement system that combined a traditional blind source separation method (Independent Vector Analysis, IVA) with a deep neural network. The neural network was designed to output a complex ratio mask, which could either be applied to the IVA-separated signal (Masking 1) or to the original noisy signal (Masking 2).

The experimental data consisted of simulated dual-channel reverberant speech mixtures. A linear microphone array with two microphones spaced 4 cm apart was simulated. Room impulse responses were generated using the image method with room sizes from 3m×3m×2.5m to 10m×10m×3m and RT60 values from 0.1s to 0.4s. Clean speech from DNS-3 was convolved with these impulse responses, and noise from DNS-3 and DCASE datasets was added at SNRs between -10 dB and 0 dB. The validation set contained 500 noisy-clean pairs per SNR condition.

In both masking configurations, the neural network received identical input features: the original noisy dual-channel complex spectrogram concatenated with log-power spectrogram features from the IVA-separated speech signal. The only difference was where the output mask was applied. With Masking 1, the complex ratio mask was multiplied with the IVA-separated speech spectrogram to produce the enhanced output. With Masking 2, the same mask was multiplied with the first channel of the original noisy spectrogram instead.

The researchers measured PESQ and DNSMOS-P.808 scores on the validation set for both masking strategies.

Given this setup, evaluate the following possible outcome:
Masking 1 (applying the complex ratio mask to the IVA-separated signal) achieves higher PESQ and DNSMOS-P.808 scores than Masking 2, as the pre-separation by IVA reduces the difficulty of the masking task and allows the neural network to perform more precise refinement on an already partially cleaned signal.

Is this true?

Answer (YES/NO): NO